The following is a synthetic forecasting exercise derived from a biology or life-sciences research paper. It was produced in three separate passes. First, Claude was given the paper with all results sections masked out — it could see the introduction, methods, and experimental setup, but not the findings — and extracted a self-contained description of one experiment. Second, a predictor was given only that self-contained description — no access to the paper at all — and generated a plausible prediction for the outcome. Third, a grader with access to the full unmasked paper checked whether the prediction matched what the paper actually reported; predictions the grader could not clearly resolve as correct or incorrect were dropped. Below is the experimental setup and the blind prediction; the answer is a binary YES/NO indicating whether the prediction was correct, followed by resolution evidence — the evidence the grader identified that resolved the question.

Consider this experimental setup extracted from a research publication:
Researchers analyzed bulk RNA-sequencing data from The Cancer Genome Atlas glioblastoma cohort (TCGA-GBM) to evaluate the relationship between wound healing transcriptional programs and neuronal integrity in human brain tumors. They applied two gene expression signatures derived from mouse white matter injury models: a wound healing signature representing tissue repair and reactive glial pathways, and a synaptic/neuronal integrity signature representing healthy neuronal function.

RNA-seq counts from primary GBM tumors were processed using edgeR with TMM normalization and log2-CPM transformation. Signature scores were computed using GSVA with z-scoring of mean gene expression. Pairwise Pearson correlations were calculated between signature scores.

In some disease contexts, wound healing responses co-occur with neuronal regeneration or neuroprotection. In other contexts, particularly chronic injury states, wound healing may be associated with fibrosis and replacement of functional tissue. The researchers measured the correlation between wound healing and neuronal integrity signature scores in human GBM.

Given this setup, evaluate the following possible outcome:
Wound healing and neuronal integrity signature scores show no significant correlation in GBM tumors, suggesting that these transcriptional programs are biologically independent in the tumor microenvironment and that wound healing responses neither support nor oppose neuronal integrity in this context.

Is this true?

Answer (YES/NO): NO